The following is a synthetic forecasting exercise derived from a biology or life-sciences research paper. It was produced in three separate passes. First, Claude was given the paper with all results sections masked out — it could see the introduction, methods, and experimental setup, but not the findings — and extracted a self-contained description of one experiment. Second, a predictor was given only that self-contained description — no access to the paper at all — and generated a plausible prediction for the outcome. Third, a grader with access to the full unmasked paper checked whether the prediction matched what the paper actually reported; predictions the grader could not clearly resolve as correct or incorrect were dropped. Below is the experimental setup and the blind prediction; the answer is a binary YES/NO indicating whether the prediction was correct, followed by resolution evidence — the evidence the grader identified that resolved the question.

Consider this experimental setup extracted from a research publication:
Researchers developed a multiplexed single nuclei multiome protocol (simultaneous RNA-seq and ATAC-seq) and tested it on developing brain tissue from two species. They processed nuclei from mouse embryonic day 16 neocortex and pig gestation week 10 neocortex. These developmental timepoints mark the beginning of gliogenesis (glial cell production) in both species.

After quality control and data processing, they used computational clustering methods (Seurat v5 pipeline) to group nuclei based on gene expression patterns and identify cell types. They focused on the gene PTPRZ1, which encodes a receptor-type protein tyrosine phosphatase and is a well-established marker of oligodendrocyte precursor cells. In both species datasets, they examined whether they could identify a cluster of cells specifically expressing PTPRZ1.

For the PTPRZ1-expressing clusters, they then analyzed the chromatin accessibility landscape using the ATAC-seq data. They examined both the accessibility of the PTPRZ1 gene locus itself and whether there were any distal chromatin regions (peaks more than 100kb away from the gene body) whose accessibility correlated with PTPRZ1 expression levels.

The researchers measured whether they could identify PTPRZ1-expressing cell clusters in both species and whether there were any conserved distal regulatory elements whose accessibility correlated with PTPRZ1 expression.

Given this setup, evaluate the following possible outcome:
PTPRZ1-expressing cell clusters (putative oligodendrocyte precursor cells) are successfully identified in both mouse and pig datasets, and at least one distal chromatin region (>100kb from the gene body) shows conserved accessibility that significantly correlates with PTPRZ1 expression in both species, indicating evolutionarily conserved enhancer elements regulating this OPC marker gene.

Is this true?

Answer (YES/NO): YES